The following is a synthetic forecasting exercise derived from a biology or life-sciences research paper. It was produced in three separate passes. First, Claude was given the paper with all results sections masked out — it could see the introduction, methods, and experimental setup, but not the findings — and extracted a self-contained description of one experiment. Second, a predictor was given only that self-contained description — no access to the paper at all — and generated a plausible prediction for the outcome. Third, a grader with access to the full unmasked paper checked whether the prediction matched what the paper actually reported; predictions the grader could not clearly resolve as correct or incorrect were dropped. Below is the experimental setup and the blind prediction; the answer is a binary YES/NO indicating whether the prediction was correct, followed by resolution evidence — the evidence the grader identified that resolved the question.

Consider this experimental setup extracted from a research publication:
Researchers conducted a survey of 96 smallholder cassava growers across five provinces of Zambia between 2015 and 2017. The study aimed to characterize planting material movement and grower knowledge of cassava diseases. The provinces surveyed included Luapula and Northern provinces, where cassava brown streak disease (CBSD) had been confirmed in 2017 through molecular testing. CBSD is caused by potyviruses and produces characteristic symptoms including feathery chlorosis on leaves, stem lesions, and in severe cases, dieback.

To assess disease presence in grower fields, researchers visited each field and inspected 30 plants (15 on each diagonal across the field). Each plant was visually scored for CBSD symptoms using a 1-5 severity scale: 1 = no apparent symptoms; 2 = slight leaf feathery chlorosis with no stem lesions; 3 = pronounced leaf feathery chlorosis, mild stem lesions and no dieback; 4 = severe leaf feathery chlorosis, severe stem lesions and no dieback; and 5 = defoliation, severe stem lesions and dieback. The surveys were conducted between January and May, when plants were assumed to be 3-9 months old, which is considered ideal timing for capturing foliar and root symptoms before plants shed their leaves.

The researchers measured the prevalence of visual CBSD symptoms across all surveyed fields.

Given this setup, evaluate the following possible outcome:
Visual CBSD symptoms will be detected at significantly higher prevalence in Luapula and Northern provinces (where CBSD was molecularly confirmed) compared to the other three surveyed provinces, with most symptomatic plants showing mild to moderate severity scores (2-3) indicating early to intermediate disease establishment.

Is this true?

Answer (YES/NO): NO